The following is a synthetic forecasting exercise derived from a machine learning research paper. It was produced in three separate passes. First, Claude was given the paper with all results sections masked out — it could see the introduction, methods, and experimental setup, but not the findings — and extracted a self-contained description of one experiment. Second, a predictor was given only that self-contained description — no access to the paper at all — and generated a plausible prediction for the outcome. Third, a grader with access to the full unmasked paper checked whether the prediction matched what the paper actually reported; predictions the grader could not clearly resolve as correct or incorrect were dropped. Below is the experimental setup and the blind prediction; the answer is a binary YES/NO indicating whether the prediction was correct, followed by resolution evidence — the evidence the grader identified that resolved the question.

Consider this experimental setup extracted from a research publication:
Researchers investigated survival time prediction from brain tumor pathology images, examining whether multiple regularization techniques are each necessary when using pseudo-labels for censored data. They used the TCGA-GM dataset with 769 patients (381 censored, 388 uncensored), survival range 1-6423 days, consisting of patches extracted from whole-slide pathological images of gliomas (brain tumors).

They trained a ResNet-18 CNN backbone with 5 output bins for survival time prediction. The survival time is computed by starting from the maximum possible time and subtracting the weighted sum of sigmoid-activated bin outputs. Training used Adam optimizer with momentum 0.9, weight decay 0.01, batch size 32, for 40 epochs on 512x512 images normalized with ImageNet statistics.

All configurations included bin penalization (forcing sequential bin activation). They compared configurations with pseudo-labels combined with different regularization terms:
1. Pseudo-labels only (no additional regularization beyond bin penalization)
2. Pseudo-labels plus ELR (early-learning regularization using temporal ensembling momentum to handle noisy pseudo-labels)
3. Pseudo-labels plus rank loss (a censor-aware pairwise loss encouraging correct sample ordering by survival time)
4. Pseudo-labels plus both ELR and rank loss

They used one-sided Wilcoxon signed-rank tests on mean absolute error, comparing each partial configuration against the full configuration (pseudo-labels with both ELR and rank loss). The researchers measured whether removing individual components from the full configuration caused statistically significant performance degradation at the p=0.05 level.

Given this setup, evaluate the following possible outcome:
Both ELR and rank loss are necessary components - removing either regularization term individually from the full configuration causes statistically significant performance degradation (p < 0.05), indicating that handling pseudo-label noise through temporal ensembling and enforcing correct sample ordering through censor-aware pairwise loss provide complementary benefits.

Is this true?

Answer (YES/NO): NO